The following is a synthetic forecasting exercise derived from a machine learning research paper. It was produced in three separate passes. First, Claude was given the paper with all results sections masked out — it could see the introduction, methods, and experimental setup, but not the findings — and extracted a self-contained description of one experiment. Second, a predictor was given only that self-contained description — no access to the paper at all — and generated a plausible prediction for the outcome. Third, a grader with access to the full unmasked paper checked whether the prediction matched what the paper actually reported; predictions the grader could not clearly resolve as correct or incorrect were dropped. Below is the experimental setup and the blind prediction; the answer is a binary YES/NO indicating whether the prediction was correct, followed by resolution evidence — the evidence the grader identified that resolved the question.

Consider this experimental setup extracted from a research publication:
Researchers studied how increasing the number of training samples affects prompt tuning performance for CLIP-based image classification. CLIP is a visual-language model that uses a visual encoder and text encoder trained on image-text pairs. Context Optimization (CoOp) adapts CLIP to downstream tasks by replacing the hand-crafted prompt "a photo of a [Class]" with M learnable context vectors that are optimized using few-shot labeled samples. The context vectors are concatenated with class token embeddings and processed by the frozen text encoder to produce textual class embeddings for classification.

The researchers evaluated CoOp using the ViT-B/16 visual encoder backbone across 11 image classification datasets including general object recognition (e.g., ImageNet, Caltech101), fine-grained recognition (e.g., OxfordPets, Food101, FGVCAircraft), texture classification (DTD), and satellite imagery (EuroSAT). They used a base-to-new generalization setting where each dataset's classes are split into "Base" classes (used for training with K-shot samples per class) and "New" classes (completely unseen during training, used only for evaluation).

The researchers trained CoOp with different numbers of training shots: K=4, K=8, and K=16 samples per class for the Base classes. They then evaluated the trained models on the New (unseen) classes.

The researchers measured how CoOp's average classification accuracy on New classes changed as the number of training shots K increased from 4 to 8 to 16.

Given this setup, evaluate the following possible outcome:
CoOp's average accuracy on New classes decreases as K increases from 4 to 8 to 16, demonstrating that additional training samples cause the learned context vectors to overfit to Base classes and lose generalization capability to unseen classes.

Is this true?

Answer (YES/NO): NO